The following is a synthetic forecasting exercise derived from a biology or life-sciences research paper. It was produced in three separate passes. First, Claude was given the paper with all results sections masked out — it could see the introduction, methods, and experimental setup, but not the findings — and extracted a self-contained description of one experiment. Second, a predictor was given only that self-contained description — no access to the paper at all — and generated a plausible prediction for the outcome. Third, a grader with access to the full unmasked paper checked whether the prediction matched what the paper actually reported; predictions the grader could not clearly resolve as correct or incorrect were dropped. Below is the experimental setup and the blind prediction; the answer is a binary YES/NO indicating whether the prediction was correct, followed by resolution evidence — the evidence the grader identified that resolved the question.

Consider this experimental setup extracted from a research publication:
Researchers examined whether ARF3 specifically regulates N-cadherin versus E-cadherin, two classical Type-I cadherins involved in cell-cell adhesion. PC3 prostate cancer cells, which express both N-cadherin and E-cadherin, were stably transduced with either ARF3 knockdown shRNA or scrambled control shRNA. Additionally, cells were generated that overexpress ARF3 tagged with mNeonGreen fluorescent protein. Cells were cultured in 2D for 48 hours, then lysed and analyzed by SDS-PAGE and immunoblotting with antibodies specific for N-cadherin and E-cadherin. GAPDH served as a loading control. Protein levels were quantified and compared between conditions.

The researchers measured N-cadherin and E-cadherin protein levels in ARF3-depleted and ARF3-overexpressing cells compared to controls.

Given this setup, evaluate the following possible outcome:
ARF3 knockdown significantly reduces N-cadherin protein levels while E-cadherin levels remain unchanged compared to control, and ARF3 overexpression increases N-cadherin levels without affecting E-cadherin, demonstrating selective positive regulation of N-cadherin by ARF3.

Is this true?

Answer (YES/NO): YES